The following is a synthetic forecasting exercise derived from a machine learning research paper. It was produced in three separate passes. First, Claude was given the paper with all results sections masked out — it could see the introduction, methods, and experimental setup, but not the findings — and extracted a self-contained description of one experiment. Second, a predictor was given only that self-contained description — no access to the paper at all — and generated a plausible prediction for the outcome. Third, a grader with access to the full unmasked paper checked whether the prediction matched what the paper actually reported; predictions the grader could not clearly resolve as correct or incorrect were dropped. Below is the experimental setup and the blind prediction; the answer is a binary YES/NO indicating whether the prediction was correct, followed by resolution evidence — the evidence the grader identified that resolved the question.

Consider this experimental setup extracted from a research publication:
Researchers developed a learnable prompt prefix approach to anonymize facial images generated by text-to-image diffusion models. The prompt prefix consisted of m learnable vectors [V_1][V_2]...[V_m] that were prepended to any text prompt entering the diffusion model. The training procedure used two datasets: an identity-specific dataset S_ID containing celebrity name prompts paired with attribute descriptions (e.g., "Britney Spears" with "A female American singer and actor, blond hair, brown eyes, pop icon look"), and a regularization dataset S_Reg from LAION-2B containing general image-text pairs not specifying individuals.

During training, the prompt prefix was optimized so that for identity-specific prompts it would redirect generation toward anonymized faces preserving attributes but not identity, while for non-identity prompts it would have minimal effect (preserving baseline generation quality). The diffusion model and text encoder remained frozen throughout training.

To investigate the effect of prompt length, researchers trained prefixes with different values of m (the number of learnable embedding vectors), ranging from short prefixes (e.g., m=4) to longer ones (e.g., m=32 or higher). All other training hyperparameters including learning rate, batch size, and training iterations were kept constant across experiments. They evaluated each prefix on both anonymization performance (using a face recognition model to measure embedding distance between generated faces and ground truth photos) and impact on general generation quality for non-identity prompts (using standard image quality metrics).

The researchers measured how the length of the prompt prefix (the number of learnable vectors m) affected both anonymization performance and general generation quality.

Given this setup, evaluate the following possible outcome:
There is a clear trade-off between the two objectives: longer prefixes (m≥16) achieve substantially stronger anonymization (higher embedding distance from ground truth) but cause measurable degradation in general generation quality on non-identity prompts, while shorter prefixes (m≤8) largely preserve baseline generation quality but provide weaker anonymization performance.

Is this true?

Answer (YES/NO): NO